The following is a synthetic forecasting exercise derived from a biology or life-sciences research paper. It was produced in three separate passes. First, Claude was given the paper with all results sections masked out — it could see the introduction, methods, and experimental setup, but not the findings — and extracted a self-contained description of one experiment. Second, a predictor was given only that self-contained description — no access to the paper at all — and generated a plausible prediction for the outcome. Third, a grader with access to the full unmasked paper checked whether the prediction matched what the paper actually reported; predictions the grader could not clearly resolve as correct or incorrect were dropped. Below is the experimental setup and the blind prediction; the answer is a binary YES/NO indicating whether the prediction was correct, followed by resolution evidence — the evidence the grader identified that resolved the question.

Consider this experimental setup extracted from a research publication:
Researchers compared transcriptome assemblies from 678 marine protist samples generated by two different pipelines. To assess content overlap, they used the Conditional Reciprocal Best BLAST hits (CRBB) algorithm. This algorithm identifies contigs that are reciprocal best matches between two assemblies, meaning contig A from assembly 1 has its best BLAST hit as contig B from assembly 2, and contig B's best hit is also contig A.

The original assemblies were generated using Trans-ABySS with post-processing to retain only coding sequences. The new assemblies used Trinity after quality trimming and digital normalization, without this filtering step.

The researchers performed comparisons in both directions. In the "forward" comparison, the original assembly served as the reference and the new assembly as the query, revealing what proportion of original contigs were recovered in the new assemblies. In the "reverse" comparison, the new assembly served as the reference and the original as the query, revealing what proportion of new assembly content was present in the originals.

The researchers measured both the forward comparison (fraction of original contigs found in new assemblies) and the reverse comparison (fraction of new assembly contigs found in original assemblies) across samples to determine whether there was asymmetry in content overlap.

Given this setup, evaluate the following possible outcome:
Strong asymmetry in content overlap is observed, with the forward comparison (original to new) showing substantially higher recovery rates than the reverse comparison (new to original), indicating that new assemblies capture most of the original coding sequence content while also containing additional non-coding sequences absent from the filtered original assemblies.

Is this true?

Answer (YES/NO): NO